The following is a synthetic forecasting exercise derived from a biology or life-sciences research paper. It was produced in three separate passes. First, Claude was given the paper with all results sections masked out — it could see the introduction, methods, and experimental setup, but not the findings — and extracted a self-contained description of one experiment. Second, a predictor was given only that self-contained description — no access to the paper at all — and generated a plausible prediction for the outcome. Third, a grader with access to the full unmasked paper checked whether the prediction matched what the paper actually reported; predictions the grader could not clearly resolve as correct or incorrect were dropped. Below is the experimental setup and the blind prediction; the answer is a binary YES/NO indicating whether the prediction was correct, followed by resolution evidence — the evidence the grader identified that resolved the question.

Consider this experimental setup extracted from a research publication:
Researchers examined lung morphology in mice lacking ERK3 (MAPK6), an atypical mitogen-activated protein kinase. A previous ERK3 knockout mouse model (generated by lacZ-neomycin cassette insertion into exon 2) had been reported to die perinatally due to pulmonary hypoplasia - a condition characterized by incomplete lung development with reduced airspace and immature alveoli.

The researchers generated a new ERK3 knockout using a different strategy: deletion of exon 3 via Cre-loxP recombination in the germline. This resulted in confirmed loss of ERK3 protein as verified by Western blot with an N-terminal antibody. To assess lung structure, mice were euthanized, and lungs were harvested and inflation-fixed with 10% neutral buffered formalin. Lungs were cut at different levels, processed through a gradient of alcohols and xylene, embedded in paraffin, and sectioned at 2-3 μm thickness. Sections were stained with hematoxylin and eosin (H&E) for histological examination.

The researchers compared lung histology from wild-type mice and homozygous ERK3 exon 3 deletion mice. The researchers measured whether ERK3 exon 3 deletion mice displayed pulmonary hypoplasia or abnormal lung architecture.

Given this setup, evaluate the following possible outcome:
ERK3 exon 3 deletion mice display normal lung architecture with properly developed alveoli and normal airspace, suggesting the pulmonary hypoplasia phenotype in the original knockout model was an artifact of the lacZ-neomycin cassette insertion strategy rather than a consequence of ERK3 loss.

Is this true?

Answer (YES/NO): YES